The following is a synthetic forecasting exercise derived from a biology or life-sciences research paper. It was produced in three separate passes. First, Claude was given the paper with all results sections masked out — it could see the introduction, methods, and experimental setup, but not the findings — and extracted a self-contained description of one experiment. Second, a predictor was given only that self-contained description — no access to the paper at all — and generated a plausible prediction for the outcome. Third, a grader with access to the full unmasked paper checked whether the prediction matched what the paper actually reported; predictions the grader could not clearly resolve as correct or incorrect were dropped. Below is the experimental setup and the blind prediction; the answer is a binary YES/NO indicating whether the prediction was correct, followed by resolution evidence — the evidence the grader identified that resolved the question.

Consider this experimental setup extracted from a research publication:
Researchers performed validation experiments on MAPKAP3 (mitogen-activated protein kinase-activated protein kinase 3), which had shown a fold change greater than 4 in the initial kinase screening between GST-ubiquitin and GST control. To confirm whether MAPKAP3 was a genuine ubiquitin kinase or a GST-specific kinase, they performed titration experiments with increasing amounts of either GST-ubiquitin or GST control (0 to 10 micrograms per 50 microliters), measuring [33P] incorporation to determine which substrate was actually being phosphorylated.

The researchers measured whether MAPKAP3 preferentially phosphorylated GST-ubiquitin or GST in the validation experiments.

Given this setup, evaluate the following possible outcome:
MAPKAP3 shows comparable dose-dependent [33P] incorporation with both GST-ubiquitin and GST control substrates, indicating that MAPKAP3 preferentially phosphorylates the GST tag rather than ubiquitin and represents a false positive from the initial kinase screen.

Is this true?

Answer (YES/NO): YES